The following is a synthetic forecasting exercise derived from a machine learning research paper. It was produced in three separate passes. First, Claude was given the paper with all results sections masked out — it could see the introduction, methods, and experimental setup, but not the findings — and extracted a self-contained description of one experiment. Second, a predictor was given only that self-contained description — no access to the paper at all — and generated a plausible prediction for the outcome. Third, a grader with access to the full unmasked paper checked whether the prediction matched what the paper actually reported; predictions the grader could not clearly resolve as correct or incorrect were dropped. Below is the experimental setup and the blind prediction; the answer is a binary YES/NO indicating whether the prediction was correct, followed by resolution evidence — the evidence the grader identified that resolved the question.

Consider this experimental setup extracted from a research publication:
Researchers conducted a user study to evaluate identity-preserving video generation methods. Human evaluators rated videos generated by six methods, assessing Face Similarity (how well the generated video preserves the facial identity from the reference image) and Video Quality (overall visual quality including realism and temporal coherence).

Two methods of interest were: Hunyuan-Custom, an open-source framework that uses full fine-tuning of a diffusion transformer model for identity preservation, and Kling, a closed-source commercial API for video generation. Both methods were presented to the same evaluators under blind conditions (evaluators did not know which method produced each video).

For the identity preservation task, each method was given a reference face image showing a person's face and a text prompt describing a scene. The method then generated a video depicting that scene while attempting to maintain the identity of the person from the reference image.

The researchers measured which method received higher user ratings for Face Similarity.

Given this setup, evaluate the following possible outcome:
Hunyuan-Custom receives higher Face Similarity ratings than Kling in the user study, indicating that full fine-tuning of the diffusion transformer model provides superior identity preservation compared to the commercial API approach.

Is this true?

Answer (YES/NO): YES